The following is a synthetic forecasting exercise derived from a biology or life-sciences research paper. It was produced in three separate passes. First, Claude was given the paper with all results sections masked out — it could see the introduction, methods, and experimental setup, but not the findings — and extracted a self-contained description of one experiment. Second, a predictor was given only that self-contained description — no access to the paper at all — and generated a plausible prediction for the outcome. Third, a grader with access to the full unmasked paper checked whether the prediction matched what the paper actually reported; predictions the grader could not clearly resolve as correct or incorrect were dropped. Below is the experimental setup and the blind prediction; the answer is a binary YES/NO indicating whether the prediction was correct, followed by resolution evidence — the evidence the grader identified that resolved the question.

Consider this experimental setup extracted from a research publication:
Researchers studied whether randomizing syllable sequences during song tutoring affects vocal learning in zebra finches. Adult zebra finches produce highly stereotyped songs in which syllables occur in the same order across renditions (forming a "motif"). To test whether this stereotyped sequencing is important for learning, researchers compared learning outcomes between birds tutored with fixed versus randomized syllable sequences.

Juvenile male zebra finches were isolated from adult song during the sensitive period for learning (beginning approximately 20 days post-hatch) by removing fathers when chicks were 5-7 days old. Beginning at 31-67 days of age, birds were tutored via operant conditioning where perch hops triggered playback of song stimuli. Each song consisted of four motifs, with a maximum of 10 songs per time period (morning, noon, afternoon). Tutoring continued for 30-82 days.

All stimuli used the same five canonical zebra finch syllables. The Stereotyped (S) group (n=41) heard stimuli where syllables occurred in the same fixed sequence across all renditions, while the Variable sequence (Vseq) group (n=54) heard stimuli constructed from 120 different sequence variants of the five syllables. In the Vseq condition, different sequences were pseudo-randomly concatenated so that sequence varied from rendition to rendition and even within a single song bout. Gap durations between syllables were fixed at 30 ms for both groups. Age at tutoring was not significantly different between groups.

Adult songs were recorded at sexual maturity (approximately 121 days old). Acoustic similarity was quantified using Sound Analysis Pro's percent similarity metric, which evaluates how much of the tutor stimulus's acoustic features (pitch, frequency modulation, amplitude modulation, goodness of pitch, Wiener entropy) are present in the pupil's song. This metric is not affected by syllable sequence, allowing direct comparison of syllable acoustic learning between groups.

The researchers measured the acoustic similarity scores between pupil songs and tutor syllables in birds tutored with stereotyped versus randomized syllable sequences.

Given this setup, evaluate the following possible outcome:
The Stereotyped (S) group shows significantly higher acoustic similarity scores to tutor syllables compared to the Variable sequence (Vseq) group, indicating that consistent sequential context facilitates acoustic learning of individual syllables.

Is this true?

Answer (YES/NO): NO